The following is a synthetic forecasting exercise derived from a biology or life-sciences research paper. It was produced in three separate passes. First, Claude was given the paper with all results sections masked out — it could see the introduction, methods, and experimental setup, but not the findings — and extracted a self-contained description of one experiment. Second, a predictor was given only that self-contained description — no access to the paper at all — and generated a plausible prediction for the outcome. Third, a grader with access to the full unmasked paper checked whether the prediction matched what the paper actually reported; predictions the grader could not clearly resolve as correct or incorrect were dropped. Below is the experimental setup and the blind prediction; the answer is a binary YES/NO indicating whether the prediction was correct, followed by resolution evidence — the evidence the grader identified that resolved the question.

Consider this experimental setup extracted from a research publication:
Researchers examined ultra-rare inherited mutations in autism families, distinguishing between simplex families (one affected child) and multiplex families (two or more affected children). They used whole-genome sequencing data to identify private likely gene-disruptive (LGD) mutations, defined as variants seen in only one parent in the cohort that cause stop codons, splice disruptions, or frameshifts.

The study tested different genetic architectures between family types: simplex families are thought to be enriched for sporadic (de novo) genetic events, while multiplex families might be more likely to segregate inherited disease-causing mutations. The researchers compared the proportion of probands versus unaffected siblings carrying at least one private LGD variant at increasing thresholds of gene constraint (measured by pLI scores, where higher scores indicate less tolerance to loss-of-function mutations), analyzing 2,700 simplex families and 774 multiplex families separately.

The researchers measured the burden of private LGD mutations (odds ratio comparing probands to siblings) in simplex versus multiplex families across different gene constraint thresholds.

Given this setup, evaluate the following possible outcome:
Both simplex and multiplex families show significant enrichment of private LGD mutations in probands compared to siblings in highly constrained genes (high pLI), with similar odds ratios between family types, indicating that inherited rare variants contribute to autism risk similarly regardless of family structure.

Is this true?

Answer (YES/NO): NO